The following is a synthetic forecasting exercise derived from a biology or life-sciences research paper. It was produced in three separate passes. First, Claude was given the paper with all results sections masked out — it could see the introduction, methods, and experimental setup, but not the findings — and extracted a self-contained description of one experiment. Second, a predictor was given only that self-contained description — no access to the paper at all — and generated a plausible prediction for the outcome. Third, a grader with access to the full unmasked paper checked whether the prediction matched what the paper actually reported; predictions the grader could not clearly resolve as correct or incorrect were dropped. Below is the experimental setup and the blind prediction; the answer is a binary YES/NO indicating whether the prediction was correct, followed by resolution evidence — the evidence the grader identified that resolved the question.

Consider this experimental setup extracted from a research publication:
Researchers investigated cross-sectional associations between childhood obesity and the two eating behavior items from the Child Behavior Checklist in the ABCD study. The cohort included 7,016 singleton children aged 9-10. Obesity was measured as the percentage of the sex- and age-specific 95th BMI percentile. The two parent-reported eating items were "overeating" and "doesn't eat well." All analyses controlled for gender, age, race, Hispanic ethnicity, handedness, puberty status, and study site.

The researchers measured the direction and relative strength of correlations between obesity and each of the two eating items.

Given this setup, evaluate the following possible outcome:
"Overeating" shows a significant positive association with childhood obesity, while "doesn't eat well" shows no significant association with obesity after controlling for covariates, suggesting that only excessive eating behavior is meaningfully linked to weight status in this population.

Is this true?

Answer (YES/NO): NO